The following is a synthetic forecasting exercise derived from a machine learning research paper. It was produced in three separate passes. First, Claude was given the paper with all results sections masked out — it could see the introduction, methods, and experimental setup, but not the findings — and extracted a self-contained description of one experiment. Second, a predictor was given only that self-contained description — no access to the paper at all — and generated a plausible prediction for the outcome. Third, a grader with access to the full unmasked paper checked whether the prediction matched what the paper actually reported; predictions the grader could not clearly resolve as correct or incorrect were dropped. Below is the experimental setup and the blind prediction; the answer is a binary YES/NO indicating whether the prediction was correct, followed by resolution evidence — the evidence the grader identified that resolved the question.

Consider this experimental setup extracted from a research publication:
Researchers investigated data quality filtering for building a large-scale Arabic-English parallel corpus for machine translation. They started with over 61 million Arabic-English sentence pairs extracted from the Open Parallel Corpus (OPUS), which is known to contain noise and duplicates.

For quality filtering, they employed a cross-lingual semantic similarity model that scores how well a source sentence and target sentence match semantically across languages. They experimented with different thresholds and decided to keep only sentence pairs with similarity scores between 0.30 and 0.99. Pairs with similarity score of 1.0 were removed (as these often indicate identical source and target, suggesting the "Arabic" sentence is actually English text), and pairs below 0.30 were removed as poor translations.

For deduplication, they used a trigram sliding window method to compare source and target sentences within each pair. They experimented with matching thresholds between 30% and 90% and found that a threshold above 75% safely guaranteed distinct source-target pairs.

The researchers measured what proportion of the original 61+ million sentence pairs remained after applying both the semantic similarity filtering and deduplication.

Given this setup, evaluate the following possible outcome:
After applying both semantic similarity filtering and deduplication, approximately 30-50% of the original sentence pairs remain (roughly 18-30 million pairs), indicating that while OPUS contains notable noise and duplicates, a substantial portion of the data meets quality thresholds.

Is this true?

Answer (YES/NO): NO